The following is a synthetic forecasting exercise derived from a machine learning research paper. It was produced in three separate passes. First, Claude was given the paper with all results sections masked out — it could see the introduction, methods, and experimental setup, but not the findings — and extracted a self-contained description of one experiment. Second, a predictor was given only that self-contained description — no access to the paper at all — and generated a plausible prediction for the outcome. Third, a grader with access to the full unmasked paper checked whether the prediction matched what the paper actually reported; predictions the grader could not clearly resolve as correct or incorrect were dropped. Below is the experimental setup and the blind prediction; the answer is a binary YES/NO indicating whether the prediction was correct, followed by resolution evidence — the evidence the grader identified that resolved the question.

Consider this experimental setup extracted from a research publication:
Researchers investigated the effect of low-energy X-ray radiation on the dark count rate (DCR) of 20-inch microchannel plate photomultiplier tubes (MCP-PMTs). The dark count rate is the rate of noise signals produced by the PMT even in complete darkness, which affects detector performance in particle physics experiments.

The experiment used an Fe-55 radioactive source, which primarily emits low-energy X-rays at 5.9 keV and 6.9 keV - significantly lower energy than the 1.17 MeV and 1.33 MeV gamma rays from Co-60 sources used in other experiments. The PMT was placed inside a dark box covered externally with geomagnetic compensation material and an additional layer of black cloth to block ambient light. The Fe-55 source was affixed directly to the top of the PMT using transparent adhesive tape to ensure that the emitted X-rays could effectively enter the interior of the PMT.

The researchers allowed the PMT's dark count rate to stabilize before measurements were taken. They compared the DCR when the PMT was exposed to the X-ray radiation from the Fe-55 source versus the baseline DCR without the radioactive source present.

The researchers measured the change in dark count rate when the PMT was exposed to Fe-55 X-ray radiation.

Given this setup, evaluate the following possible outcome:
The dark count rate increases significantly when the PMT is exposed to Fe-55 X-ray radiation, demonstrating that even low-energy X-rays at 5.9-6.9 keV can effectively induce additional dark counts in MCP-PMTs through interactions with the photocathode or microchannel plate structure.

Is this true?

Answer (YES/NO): NO